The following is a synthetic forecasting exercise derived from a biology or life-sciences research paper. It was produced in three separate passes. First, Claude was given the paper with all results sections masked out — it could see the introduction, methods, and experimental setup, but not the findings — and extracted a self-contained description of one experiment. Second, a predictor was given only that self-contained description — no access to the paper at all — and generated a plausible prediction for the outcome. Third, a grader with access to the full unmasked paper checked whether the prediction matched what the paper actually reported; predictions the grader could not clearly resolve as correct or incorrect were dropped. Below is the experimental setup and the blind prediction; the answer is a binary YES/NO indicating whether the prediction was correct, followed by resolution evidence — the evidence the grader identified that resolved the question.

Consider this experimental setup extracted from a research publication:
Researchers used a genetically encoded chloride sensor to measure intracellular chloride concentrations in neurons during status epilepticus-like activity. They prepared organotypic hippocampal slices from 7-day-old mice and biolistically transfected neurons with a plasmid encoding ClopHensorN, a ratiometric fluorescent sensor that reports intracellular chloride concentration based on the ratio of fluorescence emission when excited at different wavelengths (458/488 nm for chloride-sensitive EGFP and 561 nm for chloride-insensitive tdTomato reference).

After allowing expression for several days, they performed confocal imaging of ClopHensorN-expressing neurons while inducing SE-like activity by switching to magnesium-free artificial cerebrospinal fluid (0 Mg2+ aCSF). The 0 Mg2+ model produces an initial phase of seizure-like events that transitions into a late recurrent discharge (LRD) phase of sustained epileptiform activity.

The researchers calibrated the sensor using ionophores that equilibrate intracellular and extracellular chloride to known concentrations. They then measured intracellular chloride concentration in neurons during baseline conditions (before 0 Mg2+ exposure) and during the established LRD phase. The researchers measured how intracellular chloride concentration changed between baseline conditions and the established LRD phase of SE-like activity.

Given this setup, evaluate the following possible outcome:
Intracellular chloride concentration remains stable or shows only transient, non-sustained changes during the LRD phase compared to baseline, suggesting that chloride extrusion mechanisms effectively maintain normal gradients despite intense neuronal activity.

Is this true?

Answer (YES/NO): NO